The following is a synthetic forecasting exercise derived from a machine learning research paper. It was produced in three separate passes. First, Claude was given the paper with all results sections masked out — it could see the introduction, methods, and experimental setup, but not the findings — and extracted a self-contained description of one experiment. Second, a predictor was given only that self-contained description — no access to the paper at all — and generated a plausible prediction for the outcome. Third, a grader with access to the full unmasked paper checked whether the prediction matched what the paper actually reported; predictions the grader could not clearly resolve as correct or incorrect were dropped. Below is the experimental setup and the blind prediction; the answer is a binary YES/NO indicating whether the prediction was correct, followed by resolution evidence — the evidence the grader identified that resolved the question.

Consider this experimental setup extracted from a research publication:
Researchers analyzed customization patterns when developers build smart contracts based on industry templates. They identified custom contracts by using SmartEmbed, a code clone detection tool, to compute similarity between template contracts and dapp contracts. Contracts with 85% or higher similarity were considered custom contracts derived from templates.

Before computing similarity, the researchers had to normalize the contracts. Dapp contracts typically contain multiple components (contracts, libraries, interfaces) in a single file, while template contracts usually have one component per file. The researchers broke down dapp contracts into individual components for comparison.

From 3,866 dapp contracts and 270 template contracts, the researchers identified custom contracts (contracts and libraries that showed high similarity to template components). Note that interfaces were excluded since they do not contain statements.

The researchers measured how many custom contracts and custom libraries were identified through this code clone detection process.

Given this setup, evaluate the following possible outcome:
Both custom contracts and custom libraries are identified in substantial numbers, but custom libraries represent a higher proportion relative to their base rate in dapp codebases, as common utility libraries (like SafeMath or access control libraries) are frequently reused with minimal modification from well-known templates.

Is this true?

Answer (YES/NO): YES